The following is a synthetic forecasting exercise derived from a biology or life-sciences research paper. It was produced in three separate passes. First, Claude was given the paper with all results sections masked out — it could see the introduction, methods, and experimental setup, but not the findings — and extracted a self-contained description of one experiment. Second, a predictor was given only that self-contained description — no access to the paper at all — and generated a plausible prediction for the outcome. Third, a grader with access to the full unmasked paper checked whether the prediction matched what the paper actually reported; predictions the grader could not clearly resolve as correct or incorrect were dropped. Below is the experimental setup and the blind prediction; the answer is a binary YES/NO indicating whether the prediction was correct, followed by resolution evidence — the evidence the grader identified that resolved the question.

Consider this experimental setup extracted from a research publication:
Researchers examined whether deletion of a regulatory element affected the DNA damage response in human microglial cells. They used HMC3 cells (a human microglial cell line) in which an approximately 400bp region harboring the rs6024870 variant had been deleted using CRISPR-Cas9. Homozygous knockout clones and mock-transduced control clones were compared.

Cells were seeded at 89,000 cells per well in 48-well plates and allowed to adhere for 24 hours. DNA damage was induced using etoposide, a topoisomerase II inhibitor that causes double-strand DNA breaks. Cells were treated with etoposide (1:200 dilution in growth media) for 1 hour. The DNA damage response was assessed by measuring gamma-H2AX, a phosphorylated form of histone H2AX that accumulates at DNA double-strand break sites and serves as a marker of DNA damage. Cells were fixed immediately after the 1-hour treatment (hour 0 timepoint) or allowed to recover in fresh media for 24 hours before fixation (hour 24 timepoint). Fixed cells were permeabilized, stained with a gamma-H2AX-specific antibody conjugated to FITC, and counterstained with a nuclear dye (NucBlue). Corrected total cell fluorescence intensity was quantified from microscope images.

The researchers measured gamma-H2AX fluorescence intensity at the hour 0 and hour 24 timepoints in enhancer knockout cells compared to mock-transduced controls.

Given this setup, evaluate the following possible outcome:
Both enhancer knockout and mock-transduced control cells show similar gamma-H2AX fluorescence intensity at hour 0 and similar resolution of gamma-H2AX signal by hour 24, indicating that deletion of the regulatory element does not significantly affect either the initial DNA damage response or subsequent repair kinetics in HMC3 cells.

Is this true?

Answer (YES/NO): NO